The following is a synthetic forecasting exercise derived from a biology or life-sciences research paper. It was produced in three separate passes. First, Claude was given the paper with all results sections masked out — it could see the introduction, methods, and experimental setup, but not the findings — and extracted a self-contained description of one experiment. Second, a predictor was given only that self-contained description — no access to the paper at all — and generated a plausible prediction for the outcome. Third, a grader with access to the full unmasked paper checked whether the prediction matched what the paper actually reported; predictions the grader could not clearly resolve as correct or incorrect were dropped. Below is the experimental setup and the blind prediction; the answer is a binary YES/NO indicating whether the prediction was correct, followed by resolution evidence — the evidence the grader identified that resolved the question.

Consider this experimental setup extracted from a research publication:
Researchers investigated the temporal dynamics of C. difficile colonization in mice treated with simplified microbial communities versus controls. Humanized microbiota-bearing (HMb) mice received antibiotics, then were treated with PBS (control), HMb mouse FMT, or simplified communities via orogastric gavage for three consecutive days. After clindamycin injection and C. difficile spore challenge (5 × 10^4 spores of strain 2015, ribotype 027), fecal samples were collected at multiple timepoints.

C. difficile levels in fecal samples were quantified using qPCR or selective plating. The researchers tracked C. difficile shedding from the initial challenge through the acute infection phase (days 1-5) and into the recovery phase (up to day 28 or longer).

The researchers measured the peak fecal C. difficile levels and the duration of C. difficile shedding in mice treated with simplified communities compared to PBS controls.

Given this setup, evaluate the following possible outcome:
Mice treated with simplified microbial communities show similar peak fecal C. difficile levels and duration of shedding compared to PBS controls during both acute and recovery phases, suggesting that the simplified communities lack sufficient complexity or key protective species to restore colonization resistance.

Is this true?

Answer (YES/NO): NO